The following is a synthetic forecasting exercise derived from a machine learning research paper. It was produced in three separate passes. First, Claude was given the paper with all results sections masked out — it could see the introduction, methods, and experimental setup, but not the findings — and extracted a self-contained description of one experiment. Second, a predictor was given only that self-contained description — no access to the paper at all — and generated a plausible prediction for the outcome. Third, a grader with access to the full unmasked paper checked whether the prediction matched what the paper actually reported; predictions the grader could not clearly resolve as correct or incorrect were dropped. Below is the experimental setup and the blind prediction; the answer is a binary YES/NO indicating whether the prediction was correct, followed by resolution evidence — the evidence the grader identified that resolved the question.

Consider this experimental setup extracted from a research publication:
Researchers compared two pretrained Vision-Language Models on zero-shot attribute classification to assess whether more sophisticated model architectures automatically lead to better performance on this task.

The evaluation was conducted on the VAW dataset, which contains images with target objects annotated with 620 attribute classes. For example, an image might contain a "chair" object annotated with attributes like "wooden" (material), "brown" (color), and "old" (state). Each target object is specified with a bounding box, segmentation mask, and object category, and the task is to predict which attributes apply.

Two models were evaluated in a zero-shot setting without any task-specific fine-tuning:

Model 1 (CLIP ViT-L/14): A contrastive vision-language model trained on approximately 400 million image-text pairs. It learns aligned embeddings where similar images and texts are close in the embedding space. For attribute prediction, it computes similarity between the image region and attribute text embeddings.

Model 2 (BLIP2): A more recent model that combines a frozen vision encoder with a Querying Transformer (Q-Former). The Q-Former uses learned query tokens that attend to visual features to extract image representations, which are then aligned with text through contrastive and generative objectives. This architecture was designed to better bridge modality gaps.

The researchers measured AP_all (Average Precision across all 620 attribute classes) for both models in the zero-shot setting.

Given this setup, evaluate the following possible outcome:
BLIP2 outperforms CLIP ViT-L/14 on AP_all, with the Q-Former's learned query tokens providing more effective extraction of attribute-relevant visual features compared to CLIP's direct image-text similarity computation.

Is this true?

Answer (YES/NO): NO